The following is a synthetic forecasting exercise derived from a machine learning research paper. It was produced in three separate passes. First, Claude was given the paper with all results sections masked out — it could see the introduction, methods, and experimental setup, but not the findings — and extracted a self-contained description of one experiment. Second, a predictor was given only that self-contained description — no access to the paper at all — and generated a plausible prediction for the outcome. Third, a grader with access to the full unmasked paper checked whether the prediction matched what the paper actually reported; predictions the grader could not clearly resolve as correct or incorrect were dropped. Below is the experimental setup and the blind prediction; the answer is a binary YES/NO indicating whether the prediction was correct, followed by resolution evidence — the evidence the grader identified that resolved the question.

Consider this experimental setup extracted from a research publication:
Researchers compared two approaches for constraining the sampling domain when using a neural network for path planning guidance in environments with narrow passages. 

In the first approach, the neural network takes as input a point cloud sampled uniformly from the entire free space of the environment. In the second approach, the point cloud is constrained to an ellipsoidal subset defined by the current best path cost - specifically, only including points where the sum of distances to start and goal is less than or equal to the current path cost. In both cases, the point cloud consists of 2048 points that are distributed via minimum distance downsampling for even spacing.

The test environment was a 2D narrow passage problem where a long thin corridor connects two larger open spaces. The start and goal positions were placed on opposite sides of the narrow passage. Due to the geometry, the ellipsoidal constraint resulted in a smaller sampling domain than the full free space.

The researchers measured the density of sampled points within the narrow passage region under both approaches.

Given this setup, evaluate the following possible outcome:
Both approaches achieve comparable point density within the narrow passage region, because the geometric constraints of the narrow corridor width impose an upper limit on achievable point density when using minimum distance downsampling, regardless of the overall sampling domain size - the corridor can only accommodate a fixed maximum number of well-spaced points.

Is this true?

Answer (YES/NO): NO